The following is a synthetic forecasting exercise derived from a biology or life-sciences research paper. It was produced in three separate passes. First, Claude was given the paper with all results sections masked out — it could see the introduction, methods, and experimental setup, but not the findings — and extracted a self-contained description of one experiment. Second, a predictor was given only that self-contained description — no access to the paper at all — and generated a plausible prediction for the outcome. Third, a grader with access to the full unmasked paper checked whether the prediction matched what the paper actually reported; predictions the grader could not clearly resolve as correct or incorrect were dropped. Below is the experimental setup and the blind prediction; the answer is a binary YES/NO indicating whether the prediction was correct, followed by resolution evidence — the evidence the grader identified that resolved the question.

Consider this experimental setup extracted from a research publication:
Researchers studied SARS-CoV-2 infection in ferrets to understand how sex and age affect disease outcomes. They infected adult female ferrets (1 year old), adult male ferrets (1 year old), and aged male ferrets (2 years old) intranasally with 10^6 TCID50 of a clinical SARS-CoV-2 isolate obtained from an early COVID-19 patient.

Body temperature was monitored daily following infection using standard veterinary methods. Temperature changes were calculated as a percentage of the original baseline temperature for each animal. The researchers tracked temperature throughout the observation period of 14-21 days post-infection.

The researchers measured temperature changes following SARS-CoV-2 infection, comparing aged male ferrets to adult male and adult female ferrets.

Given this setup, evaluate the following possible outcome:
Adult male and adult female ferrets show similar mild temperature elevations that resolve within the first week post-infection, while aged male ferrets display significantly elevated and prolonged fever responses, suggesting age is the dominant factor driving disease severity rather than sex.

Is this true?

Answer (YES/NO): NO